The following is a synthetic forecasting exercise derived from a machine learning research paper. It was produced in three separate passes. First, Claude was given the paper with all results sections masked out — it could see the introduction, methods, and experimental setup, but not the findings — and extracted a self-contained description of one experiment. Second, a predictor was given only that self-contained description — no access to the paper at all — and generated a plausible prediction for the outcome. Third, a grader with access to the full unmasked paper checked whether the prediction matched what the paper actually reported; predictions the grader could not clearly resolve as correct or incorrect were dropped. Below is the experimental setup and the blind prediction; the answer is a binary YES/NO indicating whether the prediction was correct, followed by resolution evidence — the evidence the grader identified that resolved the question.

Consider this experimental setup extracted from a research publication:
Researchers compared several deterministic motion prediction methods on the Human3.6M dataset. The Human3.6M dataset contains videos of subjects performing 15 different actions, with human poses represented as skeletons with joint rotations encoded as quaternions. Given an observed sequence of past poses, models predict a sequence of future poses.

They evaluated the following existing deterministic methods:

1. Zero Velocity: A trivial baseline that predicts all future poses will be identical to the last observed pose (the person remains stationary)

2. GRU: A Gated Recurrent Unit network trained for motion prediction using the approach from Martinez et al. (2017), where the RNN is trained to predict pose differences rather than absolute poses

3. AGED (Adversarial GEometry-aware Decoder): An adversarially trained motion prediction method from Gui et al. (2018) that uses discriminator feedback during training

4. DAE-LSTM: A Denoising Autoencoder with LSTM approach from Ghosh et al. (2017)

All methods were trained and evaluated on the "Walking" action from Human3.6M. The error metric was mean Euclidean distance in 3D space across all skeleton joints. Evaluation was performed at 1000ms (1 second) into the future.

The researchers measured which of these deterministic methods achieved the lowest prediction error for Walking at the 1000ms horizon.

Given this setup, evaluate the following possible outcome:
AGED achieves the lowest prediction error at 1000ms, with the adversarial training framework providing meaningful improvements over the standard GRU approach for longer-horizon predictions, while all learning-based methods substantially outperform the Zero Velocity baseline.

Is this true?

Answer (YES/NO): NO